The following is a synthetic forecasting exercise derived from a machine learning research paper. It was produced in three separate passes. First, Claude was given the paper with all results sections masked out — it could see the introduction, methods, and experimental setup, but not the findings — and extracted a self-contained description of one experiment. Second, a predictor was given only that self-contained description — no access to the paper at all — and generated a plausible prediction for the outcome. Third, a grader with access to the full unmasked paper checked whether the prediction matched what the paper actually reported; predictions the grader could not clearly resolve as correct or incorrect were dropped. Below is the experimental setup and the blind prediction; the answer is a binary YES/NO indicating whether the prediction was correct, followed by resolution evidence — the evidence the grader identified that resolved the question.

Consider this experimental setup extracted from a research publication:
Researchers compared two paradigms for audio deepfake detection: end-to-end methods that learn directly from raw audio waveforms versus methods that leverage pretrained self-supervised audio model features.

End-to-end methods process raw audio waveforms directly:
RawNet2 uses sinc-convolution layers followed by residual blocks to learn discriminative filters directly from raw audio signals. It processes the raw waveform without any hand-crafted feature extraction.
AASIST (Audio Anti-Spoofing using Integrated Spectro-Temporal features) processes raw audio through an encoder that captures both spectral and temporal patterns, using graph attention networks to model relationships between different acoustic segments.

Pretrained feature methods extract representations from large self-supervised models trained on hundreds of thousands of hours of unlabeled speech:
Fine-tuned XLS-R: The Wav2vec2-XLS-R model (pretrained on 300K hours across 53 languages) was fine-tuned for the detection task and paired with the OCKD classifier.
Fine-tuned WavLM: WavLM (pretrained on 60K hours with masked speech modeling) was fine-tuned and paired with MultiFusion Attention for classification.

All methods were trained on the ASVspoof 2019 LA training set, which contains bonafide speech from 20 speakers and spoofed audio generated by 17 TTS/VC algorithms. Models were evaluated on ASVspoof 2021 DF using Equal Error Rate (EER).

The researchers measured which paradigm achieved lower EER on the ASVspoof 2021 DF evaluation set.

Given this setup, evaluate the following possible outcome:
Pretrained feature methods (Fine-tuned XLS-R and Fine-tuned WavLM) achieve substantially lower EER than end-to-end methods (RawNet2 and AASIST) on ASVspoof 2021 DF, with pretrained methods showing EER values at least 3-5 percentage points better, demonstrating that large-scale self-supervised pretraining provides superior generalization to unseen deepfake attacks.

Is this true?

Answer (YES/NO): YES